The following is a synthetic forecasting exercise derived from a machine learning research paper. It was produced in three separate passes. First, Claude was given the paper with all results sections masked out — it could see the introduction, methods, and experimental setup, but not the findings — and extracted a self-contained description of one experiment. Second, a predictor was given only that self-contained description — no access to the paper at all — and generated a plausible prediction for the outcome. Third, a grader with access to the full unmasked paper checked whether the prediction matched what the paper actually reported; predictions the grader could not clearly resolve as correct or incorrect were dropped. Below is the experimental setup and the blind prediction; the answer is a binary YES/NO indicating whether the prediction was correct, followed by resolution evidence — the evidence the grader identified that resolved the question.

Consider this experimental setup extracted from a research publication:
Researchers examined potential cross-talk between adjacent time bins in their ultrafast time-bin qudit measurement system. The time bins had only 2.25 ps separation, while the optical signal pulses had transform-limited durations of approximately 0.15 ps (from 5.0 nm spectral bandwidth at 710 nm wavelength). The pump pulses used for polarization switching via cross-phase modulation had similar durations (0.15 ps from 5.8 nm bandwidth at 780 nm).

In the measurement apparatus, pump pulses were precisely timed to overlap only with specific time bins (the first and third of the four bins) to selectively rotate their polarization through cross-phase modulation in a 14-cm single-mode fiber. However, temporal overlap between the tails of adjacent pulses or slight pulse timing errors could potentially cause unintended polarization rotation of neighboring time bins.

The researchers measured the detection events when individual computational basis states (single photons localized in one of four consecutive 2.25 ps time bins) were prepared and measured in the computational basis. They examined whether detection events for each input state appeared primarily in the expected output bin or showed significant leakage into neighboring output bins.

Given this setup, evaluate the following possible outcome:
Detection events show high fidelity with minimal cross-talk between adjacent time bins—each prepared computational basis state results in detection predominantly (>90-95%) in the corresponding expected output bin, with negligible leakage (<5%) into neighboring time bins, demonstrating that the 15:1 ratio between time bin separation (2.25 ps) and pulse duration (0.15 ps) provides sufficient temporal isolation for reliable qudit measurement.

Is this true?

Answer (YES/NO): YES